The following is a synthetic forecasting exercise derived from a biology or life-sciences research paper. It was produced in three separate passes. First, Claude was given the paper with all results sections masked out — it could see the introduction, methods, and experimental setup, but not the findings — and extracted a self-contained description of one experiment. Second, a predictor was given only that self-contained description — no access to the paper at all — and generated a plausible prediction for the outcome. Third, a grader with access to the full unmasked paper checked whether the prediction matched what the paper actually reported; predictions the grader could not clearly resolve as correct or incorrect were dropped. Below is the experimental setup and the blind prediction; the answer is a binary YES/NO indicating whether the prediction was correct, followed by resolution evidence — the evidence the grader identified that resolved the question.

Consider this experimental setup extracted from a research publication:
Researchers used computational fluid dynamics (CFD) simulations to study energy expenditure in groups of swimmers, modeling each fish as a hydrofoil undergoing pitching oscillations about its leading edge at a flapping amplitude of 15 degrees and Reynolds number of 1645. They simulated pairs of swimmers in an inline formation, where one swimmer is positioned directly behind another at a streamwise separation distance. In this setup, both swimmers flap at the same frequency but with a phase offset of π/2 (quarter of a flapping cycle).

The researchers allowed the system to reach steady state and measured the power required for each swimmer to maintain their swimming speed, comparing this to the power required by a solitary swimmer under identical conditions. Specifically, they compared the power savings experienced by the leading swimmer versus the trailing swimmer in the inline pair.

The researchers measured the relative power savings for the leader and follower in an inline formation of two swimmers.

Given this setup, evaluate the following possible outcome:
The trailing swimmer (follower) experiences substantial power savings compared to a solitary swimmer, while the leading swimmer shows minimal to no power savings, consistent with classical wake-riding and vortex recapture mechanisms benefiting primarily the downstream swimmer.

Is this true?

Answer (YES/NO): YES